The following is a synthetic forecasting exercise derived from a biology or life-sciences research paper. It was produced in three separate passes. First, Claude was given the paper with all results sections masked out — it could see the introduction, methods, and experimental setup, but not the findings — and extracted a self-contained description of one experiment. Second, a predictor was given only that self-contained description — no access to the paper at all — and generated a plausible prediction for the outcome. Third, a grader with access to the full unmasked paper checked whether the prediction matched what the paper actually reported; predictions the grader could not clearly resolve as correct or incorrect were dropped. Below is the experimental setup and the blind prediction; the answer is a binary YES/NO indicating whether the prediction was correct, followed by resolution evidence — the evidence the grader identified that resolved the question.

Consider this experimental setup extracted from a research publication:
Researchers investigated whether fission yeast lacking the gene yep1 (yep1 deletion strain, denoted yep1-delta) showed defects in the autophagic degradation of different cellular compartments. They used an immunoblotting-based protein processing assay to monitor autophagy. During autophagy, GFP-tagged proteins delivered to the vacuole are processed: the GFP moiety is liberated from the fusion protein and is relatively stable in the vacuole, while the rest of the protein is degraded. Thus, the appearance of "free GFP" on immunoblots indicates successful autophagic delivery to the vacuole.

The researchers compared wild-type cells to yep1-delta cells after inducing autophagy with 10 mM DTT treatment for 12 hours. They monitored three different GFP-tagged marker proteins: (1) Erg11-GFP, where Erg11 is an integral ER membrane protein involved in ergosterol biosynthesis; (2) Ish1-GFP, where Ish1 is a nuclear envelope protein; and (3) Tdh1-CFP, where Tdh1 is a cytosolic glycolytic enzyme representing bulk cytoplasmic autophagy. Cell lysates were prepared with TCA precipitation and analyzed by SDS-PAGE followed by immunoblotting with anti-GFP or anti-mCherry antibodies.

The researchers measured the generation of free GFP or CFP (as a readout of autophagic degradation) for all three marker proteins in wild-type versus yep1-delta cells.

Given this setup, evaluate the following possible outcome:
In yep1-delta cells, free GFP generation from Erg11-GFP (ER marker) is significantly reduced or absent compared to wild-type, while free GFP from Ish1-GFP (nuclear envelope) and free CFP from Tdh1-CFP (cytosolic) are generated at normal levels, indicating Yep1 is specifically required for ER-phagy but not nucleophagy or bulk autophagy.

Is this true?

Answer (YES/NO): NO